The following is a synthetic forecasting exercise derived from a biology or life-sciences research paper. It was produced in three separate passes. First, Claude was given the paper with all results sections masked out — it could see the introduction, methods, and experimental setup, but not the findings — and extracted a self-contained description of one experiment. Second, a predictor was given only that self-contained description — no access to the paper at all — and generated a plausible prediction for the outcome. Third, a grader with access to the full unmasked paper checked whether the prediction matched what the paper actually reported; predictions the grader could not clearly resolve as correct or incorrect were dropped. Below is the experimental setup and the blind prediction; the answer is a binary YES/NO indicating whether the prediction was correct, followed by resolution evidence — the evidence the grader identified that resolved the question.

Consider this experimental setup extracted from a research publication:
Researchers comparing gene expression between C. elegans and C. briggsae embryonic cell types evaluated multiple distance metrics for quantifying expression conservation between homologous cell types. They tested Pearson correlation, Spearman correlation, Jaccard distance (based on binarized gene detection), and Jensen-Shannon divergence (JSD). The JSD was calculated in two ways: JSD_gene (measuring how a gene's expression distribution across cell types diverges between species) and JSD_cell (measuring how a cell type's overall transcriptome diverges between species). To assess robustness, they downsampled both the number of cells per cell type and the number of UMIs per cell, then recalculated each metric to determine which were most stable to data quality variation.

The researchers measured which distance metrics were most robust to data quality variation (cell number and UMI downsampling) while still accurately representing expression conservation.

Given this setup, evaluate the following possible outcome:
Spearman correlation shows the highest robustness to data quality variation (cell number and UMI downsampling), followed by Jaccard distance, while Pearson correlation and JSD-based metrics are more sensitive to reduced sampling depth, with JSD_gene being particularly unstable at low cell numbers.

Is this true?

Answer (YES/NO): NO